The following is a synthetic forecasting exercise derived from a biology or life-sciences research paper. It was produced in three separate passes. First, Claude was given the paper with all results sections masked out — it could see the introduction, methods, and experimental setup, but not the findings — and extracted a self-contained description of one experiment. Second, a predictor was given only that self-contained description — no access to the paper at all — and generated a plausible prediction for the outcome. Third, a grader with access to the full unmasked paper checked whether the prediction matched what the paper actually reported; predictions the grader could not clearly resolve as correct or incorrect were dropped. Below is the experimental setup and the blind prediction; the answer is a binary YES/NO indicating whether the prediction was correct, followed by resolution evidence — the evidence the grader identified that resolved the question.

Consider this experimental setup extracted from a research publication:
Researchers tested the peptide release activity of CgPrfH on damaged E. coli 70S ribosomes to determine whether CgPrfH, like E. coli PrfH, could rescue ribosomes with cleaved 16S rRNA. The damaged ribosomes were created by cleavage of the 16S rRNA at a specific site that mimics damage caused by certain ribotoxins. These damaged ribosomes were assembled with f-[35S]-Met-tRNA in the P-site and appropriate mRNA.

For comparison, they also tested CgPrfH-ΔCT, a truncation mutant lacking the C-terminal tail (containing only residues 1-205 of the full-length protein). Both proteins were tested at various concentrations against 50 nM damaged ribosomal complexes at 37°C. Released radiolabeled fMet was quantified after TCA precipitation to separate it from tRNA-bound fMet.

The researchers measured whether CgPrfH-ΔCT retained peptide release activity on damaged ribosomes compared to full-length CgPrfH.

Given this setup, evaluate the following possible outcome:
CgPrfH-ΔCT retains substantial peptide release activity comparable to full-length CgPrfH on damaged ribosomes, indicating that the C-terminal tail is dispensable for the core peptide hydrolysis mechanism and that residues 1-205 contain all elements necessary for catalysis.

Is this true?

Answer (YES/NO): YES